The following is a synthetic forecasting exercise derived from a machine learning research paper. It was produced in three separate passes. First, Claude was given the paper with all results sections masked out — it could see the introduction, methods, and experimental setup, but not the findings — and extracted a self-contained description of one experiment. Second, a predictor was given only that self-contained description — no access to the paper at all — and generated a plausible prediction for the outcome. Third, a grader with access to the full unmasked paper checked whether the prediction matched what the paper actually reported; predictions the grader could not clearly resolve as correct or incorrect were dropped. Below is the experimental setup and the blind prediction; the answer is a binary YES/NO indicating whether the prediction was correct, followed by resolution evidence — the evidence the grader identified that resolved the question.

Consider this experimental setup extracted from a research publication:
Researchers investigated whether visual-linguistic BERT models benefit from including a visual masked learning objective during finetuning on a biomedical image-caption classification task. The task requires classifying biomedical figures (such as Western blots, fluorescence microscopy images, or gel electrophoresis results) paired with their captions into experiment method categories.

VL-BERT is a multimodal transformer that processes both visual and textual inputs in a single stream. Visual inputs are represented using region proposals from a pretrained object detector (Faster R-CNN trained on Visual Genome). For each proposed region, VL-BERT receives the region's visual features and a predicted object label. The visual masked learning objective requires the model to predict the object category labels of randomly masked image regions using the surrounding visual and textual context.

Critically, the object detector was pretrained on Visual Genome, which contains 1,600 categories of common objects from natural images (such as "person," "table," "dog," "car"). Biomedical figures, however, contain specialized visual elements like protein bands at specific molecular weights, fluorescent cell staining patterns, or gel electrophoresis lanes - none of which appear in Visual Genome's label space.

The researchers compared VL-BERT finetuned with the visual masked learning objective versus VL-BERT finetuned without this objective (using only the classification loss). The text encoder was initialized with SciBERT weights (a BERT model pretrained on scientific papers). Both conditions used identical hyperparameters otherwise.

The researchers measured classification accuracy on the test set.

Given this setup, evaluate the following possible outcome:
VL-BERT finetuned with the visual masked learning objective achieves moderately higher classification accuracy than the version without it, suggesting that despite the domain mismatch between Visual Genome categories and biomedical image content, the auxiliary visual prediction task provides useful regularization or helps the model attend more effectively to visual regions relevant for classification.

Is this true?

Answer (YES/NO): NO